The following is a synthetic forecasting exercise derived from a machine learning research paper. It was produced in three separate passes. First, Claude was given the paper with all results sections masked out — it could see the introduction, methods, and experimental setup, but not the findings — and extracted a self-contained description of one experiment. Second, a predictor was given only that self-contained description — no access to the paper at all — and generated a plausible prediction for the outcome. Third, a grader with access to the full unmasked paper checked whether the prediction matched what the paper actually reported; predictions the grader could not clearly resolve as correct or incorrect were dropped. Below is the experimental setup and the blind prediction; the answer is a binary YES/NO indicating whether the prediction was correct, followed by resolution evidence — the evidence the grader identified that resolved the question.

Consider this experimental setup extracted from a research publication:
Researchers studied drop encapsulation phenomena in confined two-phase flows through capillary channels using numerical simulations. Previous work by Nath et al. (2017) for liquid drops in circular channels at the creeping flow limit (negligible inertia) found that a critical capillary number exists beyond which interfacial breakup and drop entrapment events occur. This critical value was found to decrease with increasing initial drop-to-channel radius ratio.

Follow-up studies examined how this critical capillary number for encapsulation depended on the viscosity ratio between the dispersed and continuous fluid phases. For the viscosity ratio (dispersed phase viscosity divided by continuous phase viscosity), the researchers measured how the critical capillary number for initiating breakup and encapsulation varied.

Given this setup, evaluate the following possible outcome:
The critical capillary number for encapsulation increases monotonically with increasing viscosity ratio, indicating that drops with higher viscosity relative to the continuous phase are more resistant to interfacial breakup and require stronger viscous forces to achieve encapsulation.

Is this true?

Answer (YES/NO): YES